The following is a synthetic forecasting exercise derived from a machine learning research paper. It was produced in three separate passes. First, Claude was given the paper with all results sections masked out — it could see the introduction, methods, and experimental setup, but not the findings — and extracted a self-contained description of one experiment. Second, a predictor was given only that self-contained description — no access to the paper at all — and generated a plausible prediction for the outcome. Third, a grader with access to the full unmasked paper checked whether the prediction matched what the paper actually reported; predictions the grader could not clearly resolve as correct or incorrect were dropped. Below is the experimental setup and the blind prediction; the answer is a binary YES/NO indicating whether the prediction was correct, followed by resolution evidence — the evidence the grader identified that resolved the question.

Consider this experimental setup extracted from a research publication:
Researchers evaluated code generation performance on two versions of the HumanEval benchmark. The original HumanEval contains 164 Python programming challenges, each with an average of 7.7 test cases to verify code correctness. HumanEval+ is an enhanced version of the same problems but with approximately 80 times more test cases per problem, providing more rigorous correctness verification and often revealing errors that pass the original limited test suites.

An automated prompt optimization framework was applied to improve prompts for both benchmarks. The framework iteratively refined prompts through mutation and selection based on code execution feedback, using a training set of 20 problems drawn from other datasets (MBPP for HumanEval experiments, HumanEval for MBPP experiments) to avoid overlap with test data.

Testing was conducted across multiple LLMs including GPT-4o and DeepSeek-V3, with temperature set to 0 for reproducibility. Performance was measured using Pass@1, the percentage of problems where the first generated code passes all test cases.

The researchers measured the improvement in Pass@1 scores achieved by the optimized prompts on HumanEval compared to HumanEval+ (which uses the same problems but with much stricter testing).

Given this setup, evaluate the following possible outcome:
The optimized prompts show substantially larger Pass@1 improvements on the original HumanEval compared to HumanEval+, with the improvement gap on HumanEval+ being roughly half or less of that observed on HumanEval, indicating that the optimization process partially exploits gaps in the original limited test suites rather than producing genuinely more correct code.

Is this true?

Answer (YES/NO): NO